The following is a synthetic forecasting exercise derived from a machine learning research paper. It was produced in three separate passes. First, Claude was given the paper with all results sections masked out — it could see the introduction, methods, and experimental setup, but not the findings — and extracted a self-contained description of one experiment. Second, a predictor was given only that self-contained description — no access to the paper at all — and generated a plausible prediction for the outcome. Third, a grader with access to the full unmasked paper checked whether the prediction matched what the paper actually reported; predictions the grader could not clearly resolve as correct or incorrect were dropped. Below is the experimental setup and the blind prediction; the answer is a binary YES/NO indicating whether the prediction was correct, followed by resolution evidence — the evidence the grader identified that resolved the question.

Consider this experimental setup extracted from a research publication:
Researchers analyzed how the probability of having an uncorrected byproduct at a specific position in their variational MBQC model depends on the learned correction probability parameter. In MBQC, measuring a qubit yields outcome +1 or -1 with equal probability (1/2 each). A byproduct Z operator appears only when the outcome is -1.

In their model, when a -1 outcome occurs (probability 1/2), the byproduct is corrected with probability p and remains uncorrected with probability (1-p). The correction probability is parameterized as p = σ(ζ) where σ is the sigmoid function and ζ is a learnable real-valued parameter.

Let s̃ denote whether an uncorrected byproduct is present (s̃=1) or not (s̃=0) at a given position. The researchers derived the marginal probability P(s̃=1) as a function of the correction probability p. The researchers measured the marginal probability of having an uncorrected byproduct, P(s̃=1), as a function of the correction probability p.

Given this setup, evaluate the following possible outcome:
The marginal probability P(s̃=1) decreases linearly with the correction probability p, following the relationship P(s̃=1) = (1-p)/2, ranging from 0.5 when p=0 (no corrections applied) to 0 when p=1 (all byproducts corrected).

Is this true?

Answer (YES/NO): YES